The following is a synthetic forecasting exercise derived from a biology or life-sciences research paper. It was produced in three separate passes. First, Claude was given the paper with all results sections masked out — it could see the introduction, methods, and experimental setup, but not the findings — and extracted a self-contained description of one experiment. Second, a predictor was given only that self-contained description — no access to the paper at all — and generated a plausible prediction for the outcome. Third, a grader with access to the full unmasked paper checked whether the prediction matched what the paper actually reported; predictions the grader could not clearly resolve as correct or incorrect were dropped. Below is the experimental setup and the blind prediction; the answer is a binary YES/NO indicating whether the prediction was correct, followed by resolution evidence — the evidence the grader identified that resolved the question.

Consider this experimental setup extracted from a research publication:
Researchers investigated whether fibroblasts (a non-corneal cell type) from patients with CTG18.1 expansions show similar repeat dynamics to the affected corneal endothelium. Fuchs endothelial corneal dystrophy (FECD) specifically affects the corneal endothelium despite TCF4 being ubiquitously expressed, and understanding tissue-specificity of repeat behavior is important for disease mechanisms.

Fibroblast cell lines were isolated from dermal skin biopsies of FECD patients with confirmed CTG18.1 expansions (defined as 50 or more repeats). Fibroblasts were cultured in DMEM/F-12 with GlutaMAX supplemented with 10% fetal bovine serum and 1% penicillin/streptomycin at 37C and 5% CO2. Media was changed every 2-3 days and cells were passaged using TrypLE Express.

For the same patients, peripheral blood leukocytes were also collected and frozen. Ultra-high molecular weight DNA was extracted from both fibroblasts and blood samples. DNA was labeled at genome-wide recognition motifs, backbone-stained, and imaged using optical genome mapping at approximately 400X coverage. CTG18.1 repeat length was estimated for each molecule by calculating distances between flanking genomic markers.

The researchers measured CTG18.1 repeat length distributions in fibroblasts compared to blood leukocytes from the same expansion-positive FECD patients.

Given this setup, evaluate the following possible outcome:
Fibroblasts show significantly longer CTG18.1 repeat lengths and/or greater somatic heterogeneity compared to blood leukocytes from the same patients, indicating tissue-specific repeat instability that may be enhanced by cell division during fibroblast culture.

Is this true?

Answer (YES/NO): NO